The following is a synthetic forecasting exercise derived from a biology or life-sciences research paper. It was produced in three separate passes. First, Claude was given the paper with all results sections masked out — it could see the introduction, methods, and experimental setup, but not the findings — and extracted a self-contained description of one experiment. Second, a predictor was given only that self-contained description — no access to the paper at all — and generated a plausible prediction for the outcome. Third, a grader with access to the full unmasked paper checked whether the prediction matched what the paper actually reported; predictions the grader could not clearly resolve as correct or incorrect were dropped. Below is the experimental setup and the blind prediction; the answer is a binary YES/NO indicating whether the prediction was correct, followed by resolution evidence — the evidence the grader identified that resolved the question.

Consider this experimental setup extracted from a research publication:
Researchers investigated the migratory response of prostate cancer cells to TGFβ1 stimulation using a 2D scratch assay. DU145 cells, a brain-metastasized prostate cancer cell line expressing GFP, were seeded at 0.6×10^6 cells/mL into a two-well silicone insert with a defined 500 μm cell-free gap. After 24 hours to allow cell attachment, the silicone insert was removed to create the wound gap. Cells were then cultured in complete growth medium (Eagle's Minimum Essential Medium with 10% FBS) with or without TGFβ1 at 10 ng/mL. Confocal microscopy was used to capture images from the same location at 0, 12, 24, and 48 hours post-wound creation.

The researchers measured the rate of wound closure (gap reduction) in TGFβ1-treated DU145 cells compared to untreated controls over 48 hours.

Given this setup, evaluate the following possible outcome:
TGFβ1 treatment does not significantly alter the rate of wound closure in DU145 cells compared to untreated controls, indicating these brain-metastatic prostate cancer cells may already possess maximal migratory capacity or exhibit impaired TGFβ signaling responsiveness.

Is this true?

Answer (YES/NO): NO